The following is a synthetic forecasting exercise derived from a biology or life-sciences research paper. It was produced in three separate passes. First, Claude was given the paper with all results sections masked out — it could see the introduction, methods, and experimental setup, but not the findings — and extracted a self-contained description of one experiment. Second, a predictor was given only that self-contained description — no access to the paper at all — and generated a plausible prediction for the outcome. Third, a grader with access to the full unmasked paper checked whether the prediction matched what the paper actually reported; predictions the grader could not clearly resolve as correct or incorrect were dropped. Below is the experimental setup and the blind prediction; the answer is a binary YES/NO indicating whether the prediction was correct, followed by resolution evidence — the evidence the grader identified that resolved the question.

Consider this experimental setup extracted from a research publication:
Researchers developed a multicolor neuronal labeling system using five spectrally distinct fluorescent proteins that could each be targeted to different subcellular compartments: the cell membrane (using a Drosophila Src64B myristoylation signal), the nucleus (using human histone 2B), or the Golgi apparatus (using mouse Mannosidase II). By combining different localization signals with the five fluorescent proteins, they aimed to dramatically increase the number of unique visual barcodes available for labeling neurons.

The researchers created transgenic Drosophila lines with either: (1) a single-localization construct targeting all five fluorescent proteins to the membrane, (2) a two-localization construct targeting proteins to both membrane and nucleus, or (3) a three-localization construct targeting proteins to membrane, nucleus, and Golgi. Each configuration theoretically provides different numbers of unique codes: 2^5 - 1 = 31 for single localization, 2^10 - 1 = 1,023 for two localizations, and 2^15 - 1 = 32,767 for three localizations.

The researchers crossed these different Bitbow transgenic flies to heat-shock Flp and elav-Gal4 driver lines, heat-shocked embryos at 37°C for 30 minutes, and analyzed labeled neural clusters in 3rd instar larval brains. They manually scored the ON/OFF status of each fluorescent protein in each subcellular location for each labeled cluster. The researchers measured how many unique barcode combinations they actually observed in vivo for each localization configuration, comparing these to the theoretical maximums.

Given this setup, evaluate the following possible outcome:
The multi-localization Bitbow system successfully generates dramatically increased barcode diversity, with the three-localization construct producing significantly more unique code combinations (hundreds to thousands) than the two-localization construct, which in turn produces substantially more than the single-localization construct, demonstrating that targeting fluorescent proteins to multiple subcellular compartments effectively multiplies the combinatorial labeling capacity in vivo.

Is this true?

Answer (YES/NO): YES